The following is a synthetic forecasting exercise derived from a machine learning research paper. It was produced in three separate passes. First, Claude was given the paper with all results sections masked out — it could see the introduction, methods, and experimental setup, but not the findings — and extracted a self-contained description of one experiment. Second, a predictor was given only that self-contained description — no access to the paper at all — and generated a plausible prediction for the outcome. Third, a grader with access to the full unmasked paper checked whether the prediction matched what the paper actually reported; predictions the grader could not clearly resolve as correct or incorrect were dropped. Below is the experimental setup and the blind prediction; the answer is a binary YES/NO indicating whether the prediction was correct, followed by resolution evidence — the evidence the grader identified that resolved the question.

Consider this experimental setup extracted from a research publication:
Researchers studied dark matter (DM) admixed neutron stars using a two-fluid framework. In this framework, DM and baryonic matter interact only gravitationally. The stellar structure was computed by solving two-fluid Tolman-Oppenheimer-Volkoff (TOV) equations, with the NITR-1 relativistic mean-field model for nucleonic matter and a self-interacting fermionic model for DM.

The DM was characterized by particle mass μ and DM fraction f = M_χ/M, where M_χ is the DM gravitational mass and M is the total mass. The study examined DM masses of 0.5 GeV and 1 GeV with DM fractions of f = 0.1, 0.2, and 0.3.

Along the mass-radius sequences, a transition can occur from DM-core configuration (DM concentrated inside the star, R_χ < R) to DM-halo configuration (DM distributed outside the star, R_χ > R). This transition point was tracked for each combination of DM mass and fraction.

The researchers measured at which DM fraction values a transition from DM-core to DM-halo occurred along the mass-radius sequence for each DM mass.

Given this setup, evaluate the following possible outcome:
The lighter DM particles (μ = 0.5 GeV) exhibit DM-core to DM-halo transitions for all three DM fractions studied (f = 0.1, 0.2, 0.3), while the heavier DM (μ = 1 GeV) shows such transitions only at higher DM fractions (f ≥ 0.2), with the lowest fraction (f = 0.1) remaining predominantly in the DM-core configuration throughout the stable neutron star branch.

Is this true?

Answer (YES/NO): NO